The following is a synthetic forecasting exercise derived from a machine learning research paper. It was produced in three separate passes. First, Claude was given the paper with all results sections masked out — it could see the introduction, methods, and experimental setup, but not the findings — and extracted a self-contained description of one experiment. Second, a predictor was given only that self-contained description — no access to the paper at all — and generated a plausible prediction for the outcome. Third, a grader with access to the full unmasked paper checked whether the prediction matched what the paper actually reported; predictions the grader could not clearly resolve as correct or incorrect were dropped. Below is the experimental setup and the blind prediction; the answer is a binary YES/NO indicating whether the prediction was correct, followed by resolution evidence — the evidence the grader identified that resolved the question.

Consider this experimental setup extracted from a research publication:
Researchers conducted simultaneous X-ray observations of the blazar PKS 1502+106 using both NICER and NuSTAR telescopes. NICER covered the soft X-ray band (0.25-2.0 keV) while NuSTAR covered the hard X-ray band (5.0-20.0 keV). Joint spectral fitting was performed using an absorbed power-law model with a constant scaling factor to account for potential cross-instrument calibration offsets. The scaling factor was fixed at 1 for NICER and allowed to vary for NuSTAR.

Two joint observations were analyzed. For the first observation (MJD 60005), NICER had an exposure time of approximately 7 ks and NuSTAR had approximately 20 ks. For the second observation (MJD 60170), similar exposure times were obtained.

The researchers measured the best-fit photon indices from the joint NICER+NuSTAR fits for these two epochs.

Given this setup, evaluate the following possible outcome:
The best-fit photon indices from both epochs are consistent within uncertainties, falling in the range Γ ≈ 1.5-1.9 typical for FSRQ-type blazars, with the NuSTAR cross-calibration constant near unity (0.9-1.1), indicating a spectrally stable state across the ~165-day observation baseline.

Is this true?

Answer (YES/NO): NO